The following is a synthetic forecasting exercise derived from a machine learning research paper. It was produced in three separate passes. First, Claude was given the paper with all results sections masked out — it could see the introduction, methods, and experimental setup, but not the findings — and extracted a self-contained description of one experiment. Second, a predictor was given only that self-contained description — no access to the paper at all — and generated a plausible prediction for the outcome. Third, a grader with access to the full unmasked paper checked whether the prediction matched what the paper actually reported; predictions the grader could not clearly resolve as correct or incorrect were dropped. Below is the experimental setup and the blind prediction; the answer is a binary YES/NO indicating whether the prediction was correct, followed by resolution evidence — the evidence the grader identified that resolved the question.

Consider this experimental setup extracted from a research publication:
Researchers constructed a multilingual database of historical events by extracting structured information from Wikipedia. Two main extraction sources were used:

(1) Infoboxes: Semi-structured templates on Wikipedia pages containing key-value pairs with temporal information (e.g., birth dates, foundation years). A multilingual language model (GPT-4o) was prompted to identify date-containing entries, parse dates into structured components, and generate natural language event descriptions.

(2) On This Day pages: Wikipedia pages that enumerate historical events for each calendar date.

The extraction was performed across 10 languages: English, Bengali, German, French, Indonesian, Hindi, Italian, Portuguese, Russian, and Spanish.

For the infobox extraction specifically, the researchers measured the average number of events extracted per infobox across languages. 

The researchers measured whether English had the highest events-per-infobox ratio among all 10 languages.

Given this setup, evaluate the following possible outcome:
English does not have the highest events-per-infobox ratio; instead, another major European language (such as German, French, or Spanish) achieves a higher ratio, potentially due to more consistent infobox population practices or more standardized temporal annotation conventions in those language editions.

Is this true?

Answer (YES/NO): NO